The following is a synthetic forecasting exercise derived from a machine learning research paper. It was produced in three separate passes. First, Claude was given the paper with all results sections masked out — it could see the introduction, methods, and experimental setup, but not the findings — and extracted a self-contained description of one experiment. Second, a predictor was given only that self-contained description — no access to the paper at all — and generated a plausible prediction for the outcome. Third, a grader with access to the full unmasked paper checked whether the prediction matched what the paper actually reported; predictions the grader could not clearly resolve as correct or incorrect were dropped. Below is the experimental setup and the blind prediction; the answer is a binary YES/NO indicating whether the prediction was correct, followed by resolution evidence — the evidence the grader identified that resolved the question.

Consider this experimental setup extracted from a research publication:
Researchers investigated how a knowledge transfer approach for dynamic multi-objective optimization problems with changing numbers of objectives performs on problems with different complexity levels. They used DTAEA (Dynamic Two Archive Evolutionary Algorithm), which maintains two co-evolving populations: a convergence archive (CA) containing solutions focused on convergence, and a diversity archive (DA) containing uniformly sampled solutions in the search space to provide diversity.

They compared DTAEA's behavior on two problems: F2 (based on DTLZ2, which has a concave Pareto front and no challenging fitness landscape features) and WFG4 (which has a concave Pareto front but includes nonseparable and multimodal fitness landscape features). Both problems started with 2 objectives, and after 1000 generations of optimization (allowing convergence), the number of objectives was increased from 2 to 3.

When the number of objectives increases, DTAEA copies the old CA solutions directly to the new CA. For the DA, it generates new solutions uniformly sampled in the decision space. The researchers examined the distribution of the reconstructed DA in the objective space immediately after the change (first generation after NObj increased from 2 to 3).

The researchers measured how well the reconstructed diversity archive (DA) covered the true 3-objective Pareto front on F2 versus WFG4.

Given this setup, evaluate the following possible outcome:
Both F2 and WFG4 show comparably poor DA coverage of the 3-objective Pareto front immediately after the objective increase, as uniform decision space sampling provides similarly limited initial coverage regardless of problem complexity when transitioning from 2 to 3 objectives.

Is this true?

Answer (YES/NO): NO